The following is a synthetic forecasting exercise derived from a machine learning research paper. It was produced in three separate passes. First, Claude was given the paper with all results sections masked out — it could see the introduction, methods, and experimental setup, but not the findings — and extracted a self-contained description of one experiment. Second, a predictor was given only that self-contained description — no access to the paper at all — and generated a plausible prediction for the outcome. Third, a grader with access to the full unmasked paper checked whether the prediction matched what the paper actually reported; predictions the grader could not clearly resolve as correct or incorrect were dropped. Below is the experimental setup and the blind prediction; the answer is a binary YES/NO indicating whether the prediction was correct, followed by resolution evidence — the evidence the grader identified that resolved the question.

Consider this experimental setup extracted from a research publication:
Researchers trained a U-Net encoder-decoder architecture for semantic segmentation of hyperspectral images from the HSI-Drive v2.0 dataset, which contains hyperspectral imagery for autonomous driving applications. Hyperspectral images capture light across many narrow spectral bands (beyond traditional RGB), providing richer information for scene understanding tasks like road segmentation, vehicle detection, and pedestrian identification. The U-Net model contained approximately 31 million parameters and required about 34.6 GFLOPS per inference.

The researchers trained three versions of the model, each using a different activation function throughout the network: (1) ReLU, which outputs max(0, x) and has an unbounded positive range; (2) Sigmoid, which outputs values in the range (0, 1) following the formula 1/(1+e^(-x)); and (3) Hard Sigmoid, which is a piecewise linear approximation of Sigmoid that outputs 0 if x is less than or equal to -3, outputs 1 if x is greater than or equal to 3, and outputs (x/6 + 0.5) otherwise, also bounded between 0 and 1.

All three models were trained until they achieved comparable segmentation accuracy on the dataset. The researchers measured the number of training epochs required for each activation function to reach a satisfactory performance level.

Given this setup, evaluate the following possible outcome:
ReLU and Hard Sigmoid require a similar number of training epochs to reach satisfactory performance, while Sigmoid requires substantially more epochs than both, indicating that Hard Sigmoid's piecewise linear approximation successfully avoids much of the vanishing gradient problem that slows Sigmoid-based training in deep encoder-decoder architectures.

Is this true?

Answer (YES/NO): NO